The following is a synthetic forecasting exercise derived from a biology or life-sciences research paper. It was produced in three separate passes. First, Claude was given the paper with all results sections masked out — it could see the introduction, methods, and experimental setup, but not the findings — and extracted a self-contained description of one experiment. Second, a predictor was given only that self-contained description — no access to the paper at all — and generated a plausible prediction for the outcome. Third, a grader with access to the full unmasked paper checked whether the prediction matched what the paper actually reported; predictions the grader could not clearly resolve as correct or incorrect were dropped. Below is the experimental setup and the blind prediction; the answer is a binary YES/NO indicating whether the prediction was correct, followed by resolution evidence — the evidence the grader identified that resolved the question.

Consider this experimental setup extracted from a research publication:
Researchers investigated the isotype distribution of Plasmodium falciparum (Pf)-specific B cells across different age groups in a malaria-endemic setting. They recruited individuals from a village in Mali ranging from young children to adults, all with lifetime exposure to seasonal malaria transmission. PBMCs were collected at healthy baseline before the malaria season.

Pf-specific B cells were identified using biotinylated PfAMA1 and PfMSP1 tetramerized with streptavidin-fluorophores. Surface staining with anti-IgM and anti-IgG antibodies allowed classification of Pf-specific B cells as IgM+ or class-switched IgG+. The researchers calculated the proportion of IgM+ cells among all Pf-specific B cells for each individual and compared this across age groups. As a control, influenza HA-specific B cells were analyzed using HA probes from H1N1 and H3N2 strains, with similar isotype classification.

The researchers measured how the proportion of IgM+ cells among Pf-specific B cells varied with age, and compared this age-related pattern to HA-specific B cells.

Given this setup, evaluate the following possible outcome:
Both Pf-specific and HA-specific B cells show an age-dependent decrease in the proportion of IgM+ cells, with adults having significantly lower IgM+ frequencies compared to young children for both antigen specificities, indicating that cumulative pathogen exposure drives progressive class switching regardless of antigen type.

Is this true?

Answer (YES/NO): NO